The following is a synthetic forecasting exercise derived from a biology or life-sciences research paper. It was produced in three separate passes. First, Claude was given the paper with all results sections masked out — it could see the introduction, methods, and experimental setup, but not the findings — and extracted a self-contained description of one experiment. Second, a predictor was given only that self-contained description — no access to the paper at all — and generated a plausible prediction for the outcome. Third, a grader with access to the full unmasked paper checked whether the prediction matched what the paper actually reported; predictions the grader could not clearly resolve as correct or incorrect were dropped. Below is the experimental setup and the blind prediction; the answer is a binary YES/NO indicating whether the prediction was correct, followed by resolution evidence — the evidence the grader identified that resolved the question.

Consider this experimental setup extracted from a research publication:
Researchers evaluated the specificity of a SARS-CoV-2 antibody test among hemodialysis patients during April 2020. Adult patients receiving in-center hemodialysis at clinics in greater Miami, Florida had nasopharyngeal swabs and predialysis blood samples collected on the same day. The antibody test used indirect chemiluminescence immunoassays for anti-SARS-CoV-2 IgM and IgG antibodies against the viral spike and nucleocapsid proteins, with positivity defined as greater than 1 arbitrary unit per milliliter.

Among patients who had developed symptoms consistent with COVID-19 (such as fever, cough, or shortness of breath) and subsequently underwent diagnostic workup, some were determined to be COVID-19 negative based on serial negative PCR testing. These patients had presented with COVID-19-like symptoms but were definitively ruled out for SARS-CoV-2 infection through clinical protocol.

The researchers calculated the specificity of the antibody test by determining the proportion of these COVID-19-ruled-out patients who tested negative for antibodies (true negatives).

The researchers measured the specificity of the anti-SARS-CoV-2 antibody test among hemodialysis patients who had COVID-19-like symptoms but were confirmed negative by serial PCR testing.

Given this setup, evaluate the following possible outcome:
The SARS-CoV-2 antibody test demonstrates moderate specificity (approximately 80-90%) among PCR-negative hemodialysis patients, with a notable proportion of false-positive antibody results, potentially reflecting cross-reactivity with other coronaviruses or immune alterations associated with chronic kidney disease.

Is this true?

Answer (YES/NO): YES